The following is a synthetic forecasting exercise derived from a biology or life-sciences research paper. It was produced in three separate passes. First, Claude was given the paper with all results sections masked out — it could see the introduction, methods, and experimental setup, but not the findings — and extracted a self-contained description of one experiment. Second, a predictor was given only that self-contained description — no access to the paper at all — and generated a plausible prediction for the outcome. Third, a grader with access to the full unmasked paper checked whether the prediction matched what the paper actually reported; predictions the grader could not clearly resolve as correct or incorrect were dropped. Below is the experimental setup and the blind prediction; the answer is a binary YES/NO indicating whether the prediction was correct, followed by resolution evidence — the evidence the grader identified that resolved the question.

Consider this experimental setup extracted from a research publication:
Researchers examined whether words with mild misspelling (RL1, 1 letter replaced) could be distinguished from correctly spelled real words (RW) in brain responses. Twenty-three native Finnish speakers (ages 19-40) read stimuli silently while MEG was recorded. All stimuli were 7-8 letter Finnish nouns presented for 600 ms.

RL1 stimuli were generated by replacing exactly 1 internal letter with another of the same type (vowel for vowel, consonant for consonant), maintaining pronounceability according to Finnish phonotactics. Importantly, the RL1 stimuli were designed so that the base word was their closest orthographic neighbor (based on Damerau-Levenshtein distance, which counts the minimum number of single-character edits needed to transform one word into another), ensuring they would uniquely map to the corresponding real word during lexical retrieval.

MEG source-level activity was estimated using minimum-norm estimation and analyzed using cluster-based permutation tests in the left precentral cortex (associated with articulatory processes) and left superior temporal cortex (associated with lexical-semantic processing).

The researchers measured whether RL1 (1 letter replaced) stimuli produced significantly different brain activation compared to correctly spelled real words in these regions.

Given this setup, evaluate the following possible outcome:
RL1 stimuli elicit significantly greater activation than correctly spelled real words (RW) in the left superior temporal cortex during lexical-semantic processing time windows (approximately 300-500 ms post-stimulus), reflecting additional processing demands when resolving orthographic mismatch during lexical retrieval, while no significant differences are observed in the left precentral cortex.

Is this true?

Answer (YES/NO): NO